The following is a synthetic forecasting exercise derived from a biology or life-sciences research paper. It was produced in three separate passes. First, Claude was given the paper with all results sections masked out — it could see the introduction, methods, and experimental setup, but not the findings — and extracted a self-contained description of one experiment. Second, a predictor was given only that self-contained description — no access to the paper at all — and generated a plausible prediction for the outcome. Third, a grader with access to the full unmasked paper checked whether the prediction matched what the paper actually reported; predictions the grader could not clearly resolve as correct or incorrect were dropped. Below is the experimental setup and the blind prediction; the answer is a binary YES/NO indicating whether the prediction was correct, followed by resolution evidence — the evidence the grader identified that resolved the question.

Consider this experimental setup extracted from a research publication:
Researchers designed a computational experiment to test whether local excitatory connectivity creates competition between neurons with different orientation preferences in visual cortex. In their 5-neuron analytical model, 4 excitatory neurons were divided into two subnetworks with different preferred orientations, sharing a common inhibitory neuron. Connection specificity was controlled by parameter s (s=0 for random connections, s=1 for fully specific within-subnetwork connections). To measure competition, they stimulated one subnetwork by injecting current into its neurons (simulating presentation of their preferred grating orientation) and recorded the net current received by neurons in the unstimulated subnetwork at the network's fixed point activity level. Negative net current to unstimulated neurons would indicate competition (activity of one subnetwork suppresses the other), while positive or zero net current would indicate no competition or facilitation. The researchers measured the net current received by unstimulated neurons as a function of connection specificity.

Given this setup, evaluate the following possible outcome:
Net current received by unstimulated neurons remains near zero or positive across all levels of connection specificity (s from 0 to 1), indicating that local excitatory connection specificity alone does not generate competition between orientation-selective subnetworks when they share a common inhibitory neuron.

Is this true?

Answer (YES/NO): NO